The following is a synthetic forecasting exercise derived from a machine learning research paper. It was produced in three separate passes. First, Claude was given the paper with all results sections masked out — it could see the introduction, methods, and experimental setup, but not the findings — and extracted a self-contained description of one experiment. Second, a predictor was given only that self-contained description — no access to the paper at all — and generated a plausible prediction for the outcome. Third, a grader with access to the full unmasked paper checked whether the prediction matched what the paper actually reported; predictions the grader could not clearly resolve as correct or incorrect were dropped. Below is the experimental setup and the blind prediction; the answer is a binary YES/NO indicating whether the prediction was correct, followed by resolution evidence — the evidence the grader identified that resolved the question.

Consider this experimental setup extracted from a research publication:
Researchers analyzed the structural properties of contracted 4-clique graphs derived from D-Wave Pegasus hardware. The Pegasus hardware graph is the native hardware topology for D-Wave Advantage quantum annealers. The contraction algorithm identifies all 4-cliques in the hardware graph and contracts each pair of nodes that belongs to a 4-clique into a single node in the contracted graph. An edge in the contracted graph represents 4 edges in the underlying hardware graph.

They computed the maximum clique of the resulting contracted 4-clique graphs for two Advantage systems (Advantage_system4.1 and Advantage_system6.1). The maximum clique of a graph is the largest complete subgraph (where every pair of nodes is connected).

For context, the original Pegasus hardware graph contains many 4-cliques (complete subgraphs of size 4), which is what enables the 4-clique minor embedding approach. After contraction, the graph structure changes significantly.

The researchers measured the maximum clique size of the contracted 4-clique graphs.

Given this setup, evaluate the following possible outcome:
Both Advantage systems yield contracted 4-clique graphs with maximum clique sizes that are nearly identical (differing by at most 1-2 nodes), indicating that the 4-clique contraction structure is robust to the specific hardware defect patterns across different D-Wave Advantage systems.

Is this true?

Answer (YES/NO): YES